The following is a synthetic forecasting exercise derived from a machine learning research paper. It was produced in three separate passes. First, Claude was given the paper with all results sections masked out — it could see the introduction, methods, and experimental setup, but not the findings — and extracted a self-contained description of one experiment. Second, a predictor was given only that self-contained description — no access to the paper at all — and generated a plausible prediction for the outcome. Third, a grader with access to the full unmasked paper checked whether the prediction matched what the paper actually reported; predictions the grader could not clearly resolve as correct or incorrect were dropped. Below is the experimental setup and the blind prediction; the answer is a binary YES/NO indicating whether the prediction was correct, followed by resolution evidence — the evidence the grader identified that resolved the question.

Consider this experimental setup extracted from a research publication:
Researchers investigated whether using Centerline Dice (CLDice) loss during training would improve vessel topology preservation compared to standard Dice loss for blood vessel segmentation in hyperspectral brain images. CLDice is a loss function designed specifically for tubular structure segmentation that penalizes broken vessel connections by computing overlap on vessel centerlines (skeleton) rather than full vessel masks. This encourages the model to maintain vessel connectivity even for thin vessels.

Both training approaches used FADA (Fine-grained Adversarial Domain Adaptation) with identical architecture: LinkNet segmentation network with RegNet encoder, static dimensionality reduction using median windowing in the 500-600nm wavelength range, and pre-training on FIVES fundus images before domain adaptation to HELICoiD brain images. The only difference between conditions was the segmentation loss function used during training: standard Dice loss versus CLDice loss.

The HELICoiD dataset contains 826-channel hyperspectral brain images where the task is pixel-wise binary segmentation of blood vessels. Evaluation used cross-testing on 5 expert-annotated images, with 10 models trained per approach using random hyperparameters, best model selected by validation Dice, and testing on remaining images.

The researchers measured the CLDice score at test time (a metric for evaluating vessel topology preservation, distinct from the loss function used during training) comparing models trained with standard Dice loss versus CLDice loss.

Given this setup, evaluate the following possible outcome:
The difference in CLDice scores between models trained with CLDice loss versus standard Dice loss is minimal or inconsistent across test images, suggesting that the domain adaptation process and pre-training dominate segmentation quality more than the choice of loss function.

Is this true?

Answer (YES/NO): NO